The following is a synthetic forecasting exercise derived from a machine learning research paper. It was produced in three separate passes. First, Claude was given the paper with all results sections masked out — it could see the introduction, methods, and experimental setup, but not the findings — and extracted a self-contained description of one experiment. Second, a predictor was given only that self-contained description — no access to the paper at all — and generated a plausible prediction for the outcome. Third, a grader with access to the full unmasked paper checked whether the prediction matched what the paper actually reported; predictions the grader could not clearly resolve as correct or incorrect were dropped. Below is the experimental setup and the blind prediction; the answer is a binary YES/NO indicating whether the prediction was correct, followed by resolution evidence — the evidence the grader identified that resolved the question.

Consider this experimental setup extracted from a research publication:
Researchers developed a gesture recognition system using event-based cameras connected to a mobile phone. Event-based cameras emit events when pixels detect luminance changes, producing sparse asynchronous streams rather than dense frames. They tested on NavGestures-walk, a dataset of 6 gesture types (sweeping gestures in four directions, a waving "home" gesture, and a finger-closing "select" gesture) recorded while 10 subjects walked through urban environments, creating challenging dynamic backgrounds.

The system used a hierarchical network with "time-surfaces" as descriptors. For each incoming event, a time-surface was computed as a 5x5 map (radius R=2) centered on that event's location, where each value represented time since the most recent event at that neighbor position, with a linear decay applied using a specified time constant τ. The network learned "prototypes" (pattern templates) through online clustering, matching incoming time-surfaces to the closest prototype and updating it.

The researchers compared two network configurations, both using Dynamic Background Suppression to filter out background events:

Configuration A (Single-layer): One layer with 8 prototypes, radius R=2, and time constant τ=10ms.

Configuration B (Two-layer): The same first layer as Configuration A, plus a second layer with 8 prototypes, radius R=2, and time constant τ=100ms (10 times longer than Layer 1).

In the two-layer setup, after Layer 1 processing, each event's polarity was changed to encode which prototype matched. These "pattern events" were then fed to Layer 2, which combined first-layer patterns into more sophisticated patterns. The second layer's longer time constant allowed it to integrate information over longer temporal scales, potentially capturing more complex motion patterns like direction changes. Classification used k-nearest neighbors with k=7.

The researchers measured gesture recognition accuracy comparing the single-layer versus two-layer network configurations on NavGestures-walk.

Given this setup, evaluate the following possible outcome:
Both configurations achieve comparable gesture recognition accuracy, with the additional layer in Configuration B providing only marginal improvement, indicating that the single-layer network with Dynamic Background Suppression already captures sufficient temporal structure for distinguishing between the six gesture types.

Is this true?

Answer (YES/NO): NO